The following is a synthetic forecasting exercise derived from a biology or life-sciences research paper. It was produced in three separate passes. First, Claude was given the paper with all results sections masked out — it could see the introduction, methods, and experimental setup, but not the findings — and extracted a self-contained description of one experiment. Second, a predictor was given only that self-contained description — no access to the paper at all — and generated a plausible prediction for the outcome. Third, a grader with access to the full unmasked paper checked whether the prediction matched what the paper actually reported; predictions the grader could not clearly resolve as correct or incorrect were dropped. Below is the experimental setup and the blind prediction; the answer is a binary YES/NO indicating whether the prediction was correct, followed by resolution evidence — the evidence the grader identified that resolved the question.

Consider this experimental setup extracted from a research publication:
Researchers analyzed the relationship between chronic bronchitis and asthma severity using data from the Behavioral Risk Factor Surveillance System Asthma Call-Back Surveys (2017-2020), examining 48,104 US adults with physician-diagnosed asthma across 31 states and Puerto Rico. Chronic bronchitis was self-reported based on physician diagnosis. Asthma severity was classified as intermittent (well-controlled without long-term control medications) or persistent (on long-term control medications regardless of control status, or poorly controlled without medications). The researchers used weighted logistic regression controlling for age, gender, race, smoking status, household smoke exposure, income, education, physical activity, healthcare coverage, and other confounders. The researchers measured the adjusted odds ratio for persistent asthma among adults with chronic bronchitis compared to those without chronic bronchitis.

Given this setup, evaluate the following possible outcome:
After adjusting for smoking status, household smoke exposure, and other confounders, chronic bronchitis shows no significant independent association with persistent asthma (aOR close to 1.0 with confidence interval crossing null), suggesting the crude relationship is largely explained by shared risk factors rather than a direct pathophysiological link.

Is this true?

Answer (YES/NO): NO